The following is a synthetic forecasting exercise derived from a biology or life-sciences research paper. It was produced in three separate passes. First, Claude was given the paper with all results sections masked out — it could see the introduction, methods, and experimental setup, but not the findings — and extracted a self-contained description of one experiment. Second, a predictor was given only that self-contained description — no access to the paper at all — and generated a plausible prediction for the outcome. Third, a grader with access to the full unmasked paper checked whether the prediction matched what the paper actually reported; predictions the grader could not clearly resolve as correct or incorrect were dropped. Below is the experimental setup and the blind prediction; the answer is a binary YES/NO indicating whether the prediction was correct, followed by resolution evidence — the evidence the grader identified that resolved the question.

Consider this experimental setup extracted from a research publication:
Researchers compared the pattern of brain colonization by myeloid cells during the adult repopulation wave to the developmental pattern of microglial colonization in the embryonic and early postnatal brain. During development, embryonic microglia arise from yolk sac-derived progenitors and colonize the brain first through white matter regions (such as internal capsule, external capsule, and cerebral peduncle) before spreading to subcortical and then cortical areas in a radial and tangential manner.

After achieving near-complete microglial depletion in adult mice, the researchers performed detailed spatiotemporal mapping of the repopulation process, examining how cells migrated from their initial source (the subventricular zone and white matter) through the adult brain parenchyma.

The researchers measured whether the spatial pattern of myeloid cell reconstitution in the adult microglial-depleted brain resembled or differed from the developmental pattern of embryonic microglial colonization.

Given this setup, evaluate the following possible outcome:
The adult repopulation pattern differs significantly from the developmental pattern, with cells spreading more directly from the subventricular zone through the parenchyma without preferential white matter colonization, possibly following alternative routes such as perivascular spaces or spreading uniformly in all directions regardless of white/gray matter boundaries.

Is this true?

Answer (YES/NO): NO